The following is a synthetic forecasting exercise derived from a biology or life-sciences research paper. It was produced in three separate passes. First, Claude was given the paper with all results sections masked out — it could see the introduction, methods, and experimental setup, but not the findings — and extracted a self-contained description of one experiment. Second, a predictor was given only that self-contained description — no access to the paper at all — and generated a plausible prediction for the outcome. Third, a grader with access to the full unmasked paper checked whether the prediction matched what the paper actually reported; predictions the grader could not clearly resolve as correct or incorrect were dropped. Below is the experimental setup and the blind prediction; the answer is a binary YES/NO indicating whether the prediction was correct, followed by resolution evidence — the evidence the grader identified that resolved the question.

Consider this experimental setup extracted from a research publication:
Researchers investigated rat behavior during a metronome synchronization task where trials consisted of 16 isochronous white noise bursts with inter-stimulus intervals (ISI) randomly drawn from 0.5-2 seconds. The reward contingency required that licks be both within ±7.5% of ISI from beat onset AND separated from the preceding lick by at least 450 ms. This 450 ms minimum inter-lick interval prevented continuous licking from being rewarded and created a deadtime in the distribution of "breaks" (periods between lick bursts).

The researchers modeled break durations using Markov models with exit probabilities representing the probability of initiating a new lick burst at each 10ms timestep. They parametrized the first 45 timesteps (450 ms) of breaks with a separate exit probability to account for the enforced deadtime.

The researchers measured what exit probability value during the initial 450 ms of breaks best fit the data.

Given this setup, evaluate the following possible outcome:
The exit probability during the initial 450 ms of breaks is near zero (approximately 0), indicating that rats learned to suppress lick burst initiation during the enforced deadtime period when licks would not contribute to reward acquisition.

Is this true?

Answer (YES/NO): YES